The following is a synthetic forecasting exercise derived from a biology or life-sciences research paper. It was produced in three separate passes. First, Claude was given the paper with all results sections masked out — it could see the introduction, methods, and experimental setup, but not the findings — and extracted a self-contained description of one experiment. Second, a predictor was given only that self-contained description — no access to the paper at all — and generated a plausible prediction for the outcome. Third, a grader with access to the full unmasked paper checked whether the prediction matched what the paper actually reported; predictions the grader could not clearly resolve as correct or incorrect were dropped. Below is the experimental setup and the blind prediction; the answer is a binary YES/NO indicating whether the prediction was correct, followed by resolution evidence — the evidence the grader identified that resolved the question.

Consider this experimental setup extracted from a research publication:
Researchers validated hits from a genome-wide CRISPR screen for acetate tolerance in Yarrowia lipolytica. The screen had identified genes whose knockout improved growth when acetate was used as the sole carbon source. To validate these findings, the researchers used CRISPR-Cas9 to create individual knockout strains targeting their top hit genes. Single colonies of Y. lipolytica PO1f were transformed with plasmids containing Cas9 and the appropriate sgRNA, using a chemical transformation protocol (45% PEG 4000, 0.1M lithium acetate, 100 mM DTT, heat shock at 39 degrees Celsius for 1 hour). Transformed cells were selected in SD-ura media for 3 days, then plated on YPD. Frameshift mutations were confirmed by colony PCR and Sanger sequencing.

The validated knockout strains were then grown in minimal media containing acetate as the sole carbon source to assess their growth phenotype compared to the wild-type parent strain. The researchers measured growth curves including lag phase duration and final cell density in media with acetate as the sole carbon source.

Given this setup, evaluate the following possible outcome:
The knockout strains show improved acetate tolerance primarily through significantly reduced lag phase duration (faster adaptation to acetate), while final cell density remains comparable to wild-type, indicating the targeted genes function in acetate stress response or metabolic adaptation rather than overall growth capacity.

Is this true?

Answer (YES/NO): NO